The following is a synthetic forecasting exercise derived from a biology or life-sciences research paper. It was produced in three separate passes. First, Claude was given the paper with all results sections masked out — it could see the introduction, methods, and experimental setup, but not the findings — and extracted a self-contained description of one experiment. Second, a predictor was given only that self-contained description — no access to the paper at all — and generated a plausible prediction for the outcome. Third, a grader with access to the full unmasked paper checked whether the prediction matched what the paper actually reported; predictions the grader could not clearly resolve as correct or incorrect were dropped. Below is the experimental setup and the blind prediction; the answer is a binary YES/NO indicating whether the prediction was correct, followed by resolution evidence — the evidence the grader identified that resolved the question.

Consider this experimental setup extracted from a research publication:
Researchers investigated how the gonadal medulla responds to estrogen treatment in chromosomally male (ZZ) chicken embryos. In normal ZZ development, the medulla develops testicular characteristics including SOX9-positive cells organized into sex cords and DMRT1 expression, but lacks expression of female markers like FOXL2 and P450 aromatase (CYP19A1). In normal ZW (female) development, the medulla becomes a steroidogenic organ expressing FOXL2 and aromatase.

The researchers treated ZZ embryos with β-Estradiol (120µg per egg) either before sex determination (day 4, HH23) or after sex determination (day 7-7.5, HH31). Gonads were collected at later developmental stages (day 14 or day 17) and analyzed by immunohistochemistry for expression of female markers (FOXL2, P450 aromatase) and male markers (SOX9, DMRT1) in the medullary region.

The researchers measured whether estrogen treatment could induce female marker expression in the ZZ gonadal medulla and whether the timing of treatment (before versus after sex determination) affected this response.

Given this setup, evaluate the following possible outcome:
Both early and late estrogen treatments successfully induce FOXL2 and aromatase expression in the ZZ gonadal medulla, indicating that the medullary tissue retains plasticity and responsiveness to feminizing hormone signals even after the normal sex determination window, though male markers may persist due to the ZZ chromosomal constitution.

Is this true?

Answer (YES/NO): NO